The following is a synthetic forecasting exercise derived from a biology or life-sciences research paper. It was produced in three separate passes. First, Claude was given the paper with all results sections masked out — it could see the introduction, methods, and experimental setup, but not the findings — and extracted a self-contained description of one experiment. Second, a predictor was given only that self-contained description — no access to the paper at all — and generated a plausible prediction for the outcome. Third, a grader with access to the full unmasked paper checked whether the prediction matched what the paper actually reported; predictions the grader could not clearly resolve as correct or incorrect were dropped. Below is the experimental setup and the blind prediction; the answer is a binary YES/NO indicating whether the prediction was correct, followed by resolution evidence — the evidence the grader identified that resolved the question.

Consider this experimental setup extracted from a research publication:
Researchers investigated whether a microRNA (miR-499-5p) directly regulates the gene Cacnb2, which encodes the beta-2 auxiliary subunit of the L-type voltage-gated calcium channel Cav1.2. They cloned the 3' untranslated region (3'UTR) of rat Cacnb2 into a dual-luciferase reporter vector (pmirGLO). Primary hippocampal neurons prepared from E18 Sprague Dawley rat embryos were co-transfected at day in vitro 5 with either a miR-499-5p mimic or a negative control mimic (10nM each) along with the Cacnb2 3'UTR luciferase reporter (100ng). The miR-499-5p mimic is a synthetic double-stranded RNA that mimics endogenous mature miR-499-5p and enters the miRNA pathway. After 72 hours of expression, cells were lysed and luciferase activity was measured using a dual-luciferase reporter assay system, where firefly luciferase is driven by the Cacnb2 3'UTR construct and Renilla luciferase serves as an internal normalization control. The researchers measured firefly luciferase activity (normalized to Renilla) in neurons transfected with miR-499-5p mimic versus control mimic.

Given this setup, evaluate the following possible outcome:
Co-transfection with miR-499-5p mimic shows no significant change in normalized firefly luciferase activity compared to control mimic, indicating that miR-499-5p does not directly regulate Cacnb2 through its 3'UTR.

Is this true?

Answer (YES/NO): NO